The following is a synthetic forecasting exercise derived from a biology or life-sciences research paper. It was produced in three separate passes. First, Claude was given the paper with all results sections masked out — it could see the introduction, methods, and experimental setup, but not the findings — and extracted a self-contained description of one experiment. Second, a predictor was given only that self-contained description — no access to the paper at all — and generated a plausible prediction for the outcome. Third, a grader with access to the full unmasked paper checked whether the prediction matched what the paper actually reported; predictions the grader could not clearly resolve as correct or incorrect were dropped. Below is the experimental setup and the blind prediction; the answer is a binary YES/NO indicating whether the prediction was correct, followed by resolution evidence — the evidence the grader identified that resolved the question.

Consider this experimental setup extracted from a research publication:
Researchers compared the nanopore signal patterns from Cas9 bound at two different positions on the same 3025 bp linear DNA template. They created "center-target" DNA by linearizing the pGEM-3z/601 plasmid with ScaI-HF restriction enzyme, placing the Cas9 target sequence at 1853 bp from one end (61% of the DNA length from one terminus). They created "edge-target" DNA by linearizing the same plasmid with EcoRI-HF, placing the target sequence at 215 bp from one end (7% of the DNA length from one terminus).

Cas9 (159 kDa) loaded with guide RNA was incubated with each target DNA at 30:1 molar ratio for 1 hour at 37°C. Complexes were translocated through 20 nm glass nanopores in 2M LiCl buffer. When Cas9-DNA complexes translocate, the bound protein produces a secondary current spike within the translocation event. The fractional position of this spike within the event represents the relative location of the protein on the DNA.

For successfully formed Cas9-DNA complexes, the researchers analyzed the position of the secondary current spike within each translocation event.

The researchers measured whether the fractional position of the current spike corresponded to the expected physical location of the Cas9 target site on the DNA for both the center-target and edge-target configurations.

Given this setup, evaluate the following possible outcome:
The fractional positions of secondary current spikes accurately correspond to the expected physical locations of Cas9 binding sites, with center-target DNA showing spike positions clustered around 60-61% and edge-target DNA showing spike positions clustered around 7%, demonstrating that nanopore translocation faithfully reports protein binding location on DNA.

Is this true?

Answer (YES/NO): NO